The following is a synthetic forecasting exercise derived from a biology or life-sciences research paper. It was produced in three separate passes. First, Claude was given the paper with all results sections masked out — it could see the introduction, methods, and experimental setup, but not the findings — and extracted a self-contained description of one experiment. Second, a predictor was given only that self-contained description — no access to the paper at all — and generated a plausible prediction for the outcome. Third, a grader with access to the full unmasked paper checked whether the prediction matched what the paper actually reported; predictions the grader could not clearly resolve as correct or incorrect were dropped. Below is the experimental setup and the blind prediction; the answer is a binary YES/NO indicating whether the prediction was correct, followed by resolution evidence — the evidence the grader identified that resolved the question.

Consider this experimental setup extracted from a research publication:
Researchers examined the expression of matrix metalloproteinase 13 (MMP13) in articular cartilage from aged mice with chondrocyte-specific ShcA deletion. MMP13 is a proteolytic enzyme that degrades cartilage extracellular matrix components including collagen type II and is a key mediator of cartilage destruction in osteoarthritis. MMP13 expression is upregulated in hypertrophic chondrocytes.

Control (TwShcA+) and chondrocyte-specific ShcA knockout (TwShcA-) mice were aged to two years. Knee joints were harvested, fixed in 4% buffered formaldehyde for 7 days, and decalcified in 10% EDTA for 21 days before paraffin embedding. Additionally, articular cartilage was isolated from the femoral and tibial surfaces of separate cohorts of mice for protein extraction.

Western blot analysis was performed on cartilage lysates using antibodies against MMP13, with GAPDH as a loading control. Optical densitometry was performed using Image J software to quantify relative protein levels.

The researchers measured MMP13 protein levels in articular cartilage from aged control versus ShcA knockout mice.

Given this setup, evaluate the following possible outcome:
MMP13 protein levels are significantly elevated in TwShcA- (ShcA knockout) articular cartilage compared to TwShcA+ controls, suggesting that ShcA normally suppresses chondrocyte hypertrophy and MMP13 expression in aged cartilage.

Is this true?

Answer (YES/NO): NO